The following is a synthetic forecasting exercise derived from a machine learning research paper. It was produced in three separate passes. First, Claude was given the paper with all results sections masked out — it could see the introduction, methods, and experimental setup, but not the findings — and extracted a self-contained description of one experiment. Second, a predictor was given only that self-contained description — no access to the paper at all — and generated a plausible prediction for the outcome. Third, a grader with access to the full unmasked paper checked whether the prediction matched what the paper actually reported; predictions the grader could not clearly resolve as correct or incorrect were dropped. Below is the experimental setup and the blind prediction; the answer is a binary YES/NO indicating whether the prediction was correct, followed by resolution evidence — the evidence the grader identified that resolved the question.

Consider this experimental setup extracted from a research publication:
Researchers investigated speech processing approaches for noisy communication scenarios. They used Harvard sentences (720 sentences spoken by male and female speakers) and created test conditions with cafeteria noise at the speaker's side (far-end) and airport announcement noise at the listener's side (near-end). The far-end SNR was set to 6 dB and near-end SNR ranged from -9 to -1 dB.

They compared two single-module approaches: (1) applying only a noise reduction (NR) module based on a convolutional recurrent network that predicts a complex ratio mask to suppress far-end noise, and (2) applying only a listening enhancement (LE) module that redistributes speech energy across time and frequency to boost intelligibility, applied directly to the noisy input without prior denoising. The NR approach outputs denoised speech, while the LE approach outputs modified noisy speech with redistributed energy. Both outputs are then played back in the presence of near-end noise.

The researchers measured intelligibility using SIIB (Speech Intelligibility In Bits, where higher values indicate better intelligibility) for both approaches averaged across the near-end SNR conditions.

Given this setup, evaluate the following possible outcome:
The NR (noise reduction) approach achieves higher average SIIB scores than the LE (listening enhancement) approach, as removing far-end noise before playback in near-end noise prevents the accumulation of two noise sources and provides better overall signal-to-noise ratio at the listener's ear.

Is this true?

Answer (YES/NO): YES